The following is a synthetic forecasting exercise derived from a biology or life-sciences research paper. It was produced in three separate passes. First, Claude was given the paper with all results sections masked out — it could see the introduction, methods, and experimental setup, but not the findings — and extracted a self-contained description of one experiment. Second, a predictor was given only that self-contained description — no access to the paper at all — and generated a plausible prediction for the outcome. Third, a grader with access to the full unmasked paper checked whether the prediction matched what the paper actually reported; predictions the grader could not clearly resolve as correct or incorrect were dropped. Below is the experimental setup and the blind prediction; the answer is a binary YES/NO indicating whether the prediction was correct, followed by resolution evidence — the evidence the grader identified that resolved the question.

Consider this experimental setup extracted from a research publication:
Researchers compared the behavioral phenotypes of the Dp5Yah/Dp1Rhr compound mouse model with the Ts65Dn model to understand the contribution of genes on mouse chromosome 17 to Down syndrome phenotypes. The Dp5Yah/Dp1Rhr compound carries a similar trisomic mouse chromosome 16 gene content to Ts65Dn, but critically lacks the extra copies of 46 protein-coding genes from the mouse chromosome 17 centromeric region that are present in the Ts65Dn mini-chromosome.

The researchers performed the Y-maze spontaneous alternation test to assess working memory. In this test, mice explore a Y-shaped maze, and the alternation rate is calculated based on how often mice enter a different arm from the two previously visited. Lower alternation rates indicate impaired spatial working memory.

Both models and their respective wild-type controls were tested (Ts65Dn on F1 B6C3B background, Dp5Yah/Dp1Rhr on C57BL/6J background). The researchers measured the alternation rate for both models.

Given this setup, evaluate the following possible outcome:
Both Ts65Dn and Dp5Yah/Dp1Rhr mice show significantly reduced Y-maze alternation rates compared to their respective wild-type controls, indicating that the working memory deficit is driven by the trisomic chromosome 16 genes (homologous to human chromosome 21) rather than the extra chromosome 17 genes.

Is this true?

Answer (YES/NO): YES